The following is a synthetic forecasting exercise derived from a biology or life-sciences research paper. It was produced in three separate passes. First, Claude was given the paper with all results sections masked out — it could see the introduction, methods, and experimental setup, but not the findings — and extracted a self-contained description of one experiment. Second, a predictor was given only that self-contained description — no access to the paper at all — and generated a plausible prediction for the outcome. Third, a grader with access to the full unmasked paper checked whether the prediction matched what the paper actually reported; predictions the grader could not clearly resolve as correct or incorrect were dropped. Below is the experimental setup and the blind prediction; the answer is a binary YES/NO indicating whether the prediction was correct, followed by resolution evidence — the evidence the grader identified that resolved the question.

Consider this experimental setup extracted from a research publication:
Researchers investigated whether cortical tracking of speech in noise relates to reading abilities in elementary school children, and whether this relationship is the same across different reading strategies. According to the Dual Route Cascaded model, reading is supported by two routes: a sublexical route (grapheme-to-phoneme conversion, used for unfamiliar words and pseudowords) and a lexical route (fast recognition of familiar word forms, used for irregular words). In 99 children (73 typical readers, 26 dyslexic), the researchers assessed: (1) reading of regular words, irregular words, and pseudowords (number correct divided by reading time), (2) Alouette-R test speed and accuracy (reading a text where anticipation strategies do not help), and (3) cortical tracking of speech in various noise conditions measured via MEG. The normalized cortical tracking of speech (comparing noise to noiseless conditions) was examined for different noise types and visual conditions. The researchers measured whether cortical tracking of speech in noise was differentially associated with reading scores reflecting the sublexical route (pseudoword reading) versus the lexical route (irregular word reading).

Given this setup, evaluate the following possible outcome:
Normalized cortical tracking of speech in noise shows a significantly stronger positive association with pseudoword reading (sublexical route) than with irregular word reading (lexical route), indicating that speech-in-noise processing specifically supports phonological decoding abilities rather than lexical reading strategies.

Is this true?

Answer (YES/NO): NO